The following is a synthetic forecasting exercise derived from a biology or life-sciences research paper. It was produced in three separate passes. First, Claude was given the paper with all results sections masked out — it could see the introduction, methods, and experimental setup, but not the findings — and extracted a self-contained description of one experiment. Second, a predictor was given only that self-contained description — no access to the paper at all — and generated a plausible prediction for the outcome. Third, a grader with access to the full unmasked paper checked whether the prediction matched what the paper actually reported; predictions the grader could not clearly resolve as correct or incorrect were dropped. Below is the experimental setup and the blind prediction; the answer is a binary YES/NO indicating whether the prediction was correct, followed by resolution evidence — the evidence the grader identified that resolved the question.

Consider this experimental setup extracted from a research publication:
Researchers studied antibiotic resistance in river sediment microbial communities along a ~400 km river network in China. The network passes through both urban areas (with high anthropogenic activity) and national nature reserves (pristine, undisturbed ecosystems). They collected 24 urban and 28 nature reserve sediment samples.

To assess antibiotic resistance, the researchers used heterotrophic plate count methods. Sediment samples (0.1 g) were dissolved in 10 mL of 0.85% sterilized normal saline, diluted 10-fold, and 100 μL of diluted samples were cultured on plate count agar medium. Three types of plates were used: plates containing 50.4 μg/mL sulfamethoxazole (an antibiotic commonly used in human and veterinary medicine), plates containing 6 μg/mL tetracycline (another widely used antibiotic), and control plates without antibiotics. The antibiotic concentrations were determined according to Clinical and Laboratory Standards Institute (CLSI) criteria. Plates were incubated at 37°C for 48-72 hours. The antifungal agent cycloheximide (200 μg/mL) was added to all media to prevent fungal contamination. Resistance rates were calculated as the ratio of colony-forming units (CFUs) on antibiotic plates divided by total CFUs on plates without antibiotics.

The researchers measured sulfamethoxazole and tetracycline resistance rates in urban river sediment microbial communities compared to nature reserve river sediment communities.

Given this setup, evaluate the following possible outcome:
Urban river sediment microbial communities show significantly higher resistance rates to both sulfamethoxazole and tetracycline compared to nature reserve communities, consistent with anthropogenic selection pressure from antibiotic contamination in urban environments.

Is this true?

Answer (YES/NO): NO